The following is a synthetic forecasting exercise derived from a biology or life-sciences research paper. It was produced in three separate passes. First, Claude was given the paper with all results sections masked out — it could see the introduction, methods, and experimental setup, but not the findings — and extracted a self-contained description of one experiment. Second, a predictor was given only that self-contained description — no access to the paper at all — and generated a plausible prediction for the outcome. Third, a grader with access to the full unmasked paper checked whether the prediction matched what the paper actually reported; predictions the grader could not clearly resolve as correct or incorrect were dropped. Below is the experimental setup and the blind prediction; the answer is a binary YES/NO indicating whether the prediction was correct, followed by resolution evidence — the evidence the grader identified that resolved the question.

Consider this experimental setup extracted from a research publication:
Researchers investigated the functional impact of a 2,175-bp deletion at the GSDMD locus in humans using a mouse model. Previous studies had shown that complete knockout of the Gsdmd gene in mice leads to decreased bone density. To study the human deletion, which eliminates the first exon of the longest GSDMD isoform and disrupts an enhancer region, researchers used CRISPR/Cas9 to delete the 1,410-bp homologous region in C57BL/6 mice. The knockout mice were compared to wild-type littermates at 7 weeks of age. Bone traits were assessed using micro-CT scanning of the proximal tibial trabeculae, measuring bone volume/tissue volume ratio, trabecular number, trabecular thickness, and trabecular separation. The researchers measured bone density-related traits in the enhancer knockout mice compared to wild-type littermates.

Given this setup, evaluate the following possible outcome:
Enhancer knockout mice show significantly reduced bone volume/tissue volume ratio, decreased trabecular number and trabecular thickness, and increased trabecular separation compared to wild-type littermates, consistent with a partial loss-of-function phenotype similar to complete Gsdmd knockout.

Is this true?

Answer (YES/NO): NO